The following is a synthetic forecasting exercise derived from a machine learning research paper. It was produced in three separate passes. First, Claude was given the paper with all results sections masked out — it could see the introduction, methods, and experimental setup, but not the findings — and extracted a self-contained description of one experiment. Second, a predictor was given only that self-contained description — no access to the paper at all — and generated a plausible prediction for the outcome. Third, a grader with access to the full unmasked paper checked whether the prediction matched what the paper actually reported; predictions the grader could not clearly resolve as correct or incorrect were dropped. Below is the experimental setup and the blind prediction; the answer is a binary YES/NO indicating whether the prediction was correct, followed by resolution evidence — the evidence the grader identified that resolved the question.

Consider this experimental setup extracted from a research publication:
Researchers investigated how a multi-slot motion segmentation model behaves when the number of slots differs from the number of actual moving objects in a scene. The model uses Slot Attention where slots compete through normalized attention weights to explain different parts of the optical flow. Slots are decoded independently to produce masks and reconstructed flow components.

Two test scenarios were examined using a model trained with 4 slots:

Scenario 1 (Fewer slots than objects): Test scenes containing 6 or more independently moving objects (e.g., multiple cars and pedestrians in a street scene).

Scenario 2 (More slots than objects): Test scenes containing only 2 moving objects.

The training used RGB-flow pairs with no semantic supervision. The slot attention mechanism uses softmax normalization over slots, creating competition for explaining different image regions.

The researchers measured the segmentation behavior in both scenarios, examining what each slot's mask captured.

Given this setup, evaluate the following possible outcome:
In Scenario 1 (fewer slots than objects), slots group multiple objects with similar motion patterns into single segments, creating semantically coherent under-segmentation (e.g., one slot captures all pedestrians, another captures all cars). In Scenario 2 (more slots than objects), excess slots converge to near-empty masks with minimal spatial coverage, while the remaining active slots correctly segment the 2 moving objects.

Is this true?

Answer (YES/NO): NO